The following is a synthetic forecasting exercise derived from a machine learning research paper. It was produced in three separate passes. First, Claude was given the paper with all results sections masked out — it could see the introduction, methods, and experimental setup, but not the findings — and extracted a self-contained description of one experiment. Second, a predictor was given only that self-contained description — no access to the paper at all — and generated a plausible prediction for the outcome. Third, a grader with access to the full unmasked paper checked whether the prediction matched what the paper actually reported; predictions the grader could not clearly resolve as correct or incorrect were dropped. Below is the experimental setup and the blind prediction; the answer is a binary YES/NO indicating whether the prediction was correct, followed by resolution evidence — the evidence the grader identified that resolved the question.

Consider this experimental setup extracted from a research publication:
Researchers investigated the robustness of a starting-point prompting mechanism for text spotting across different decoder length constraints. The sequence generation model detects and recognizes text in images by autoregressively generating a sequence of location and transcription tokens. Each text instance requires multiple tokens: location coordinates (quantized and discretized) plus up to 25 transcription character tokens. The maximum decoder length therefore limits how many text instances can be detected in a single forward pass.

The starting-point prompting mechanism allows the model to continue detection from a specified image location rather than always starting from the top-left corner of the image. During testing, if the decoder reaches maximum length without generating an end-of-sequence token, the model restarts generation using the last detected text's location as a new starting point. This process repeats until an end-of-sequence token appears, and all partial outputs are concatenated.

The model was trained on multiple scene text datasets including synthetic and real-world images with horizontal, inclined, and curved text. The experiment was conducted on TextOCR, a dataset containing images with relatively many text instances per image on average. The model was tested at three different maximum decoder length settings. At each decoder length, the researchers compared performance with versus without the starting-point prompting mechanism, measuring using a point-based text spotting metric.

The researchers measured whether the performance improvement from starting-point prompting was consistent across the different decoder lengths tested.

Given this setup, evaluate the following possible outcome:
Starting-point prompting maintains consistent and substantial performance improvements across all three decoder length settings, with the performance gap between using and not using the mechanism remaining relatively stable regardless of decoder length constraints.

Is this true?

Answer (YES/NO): YES